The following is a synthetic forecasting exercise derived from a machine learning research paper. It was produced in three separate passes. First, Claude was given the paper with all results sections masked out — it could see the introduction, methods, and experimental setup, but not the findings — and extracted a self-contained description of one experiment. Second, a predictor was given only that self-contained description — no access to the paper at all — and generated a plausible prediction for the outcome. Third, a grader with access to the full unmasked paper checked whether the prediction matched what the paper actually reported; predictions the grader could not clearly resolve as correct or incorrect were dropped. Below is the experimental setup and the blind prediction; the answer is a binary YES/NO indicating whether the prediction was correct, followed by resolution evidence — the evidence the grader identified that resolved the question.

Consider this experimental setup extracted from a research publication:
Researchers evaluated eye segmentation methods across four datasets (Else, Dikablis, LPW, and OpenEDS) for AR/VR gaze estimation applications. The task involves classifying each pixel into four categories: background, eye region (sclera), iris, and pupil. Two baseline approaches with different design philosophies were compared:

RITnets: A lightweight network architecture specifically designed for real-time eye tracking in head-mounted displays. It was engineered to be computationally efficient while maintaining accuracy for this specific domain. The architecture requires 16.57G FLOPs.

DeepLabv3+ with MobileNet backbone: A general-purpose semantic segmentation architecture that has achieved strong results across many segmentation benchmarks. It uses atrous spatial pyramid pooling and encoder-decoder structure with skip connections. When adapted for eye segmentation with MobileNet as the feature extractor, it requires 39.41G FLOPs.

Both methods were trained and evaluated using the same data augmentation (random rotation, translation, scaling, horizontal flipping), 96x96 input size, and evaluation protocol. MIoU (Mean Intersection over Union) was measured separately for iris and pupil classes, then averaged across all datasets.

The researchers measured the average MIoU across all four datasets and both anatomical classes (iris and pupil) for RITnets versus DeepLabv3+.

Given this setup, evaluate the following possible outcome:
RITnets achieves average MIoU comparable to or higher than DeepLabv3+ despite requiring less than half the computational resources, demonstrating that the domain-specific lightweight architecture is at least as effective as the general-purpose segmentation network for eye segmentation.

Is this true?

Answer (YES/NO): NO